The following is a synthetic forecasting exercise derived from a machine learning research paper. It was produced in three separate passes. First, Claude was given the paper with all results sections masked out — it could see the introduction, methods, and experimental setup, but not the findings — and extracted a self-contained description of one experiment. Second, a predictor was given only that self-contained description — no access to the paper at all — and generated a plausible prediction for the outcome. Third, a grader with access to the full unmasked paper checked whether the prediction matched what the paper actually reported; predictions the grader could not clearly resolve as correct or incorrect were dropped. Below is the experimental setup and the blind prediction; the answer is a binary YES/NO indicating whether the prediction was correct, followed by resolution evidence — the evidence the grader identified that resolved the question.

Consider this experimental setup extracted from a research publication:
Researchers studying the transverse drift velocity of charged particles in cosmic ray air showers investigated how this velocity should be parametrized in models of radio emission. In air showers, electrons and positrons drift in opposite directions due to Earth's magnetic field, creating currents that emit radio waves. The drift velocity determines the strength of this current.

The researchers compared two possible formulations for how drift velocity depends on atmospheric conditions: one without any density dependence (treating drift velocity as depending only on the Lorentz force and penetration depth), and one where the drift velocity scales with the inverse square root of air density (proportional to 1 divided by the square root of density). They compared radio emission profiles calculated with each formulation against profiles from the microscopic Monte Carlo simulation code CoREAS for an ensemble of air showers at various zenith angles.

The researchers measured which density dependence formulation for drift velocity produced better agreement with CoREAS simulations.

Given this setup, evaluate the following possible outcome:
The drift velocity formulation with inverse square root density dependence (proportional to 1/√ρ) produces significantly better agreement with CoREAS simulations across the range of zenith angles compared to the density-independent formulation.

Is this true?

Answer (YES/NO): YES